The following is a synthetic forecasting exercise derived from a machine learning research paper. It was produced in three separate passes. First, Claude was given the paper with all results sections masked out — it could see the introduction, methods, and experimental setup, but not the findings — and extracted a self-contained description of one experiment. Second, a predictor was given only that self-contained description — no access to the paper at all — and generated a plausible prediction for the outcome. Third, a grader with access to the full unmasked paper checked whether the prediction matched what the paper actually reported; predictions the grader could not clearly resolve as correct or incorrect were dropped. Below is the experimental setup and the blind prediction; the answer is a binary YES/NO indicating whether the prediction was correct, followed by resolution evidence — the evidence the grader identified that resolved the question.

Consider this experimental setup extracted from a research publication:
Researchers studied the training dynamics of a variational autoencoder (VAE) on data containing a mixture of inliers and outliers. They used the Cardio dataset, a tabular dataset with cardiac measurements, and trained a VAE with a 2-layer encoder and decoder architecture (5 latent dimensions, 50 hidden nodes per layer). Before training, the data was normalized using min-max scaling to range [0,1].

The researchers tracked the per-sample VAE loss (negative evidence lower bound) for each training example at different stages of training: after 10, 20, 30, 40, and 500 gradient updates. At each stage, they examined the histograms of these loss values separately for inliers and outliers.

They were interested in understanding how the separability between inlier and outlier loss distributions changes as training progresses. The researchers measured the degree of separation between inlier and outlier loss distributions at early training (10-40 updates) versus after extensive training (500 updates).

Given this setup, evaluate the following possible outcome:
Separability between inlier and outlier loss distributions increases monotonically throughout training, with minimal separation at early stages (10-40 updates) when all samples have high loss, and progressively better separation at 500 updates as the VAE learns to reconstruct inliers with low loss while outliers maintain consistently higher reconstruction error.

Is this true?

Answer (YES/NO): NO